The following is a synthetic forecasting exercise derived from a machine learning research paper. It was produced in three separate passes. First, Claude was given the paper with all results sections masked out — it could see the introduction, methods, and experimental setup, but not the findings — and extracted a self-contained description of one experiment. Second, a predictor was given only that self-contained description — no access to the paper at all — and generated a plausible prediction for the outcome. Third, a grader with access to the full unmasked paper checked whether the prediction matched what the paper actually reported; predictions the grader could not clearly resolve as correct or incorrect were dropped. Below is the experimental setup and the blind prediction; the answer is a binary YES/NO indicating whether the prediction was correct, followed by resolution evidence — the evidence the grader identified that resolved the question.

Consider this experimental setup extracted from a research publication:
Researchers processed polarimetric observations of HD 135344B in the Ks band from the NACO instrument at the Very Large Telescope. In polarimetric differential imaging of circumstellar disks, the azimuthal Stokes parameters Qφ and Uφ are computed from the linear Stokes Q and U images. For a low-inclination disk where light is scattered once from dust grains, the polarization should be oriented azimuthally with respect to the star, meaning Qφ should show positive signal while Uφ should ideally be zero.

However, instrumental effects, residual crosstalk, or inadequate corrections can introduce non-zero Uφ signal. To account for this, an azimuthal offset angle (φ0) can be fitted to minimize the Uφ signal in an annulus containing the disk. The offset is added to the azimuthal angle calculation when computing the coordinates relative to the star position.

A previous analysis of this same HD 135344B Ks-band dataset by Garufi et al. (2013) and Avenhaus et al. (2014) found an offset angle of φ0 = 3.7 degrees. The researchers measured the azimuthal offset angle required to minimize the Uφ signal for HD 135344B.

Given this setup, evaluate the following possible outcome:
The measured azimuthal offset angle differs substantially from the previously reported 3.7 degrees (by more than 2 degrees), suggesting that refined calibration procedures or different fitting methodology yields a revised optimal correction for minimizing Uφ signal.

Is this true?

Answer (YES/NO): NO